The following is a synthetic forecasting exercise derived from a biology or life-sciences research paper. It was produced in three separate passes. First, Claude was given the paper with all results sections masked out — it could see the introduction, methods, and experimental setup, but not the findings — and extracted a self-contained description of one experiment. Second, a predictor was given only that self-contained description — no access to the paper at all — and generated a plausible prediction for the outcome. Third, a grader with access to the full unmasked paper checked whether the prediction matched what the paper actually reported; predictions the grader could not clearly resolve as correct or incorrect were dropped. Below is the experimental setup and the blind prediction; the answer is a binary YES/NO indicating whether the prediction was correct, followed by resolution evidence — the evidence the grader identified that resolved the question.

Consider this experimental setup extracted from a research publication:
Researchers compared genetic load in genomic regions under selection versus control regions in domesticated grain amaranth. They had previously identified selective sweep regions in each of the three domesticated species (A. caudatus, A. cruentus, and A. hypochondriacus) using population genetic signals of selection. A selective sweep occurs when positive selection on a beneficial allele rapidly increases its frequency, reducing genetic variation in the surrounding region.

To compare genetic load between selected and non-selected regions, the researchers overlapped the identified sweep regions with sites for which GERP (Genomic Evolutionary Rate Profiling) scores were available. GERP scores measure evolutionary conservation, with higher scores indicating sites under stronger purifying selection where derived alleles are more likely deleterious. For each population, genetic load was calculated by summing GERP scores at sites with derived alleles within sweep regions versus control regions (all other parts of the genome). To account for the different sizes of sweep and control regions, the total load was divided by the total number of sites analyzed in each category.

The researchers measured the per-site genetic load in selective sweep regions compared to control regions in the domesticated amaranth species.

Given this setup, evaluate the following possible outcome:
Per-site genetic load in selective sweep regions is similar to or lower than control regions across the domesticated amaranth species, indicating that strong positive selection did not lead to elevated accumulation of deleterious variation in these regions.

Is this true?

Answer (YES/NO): NO